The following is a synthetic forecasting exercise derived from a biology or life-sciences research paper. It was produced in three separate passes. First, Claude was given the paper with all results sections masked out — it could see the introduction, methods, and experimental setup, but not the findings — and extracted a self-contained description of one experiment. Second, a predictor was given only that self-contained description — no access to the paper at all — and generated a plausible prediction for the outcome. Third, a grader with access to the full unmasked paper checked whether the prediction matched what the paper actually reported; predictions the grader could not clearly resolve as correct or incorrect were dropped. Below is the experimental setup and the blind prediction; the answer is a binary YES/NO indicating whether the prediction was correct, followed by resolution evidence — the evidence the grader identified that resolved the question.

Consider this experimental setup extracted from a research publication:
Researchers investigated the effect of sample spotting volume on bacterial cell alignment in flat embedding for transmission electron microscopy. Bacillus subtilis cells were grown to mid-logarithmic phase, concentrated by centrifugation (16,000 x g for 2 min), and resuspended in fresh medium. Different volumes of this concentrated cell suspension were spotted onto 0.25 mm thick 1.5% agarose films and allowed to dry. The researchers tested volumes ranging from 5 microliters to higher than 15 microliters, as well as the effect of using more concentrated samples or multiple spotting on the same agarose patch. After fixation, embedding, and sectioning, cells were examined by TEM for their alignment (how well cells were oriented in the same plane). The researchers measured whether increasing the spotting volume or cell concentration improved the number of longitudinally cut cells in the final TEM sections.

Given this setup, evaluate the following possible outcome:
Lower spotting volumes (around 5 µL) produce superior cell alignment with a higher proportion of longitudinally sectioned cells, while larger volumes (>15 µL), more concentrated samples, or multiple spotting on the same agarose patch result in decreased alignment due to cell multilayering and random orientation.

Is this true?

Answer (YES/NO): NO